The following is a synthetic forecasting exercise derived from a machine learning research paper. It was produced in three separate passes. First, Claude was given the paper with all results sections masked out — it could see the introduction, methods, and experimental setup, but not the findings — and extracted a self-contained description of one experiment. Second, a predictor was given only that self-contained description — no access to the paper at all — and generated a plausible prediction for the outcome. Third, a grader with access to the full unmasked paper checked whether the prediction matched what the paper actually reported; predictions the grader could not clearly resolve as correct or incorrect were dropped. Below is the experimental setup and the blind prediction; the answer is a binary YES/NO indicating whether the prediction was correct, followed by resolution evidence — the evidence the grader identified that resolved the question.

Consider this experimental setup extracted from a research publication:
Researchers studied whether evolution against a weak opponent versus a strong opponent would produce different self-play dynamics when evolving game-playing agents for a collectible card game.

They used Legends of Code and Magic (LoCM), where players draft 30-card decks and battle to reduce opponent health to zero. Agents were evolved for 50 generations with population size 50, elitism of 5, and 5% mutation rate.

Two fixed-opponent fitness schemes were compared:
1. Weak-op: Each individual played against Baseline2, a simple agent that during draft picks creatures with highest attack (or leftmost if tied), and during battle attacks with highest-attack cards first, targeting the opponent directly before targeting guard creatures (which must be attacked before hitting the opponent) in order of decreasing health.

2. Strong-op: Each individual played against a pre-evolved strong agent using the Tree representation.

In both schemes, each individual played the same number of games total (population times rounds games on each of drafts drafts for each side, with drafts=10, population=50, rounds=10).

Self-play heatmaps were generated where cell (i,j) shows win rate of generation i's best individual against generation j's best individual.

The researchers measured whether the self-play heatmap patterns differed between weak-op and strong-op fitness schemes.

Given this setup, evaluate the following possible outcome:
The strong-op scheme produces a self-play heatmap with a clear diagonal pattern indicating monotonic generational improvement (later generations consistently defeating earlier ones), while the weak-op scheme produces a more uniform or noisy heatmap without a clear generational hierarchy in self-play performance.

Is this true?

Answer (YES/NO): NO